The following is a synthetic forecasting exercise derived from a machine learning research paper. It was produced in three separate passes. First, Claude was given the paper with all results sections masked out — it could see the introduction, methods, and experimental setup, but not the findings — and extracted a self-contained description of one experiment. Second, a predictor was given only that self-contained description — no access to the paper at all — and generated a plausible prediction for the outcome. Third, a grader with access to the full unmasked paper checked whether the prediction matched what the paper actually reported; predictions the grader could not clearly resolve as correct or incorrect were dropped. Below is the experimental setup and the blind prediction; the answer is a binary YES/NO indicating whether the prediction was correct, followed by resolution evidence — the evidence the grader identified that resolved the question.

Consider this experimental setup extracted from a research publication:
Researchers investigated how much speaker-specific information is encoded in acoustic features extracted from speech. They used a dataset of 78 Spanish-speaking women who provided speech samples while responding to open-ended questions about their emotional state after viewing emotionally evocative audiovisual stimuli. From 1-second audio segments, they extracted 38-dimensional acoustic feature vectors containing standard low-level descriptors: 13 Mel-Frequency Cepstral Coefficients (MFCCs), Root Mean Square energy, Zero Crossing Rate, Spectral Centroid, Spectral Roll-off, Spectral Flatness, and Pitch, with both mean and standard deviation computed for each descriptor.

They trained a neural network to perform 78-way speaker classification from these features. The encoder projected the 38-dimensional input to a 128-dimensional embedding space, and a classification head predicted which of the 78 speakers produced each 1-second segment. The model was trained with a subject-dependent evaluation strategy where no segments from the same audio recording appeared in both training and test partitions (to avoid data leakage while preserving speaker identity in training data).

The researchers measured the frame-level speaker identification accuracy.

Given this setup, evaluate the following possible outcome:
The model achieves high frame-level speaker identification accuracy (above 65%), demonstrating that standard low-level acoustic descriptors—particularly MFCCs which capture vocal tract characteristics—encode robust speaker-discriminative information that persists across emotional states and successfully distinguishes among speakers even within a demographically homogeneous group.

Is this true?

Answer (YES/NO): YES